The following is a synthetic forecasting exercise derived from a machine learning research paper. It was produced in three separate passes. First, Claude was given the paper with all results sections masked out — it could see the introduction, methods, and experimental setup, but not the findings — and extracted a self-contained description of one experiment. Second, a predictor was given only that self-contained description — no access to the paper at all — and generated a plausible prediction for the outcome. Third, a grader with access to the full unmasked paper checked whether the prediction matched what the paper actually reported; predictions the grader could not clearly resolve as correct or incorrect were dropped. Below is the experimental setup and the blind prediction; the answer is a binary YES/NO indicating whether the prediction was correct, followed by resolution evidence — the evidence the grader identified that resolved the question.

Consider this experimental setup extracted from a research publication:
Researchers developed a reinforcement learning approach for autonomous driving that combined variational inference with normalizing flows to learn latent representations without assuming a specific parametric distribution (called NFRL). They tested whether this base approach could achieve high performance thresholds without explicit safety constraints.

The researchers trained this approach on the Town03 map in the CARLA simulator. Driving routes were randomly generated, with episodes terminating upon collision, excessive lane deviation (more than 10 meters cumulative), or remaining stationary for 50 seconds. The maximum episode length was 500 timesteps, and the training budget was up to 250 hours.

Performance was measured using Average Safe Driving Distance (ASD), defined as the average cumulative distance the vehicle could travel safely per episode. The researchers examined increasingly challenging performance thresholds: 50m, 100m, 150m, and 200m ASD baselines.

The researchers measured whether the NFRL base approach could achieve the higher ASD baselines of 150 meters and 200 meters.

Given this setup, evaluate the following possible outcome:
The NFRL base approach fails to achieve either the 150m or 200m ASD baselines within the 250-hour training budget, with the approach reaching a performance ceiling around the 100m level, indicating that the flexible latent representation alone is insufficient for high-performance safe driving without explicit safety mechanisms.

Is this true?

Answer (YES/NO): YES